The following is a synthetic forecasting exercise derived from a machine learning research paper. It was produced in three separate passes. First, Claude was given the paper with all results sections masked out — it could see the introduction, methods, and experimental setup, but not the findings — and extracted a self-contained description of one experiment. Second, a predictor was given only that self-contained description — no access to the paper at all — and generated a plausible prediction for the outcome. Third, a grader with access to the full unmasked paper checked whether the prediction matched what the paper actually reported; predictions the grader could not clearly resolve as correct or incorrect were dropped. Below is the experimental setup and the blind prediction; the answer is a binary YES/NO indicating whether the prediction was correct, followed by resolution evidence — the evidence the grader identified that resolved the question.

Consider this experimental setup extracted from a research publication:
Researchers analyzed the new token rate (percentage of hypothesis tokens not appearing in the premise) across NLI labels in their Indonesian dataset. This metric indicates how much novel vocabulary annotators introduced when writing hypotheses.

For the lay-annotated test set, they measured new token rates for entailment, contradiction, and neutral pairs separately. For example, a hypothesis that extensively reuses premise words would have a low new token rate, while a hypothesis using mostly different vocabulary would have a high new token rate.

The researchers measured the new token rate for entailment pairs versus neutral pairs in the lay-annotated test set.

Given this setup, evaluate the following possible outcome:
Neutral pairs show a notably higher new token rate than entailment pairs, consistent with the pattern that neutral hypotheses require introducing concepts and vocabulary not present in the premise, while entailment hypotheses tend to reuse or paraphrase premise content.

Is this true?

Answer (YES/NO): YES